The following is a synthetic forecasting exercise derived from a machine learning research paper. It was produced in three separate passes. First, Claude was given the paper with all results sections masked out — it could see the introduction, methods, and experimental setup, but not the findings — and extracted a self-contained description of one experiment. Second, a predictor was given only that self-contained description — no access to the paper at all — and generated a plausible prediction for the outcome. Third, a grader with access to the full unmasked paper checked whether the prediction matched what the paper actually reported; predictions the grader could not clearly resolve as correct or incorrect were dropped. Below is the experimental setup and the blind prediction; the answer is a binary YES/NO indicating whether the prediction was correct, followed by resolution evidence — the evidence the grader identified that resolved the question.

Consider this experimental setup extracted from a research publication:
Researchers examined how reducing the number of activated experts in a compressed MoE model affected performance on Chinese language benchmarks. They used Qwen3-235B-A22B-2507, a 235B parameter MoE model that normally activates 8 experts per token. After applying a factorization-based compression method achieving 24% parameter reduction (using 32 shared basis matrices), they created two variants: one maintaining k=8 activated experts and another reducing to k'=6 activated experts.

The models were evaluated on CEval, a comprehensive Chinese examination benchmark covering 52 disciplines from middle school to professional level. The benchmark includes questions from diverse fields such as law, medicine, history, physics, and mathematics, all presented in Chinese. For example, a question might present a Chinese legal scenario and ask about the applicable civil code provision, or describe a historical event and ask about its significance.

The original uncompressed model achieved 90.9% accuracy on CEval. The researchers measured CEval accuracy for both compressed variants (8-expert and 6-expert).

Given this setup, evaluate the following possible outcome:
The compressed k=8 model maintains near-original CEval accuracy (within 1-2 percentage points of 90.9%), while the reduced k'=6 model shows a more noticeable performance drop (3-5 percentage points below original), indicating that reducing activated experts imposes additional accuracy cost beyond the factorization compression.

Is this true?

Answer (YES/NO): NO